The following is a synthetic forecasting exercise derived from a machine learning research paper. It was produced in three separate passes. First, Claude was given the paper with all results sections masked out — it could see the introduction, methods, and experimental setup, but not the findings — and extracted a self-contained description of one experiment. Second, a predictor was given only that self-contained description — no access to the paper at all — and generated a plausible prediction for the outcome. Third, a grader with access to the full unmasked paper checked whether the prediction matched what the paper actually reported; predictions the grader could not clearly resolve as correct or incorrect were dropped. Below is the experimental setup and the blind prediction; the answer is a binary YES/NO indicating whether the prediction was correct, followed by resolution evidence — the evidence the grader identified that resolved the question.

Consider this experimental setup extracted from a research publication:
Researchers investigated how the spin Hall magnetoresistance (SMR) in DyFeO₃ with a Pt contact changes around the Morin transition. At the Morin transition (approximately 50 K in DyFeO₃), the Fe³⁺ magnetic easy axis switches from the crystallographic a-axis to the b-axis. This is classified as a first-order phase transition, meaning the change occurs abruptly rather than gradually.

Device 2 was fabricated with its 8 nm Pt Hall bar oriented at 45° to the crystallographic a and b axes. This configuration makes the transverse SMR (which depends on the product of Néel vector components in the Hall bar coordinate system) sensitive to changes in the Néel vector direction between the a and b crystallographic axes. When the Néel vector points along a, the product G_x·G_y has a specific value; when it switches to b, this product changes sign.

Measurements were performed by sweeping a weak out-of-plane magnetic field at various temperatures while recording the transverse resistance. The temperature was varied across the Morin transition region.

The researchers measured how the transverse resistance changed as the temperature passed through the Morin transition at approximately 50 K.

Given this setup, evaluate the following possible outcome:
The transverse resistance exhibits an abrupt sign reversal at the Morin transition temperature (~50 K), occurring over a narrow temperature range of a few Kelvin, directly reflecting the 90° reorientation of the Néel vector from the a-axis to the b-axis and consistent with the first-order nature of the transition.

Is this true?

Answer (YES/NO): YES